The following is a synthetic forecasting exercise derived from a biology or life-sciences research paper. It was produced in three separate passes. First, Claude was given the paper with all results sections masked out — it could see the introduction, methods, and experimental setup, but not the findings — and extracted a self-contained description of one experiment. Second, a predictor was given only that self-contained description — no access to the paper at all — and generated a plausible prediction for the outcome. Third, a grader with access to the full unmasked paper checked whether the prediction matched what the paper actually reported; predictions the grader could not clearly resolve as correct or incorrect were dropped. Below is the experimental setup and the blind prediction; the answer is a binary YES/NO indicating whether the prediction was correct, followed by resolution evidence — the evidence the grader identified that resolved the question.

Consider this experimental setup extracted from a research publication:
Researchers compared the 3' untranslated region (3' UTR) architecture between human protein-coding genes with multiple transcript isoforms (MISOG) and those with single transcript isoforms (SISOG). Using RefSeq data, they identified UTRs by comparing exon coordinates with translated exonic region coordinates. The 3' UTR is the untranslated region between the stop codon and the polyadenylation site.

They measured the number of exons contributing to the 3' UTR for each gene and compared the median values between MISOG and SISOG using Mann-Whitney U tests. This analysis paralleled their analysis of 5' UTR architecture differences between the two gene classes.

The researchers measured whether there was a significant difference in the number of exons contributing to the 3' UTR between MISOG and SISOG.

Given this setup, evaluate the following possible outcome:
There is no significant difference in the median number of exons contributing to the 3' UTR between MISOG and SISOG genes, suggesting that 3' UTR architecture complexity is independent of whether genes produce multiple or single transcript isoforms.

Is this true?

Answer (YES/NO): YES